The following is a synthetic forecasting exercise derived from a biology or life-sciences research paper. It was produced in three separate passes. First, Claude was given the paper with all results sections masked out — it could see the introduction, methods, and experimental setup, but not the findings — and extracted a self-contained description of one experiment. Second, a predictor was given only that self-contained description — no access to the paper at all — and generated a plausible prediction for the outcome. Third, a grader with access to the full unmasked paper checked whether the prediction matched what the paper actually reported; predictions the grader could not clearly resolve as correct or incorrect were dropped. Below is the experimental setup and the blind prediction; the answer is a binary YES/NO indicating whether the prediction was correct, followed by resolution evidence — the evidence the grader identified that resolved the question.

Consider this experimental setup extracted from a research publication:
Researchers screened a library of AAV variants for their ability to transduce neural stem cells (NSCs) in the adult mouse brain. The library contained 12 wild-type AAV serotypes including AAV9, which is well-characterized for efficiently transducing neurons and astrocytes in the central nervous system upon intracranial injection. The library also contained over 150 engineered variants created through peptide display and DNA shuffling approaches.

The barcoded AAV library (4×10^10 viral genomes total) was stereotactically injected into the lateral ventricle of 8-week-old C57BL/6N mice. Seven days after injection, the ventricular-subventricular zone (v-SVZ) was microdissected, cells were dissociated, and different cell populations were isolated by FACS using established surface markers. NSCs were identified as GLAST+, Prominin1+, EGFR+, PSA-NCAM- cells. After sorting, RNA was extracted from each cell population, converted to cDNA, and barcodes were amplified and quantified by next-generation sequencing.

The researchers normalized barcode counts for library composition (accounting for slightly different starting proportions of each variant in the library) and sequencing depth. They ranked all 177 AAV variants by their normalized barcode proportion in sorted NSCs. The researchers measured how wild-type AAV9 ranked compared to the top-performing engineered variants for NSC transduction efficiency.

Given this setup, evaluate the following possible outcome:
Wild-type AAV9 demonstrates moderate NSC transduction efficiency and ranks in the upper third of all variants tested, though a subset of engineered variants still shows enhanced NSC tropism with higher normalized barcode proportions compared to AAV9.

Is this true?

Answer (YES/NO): NO